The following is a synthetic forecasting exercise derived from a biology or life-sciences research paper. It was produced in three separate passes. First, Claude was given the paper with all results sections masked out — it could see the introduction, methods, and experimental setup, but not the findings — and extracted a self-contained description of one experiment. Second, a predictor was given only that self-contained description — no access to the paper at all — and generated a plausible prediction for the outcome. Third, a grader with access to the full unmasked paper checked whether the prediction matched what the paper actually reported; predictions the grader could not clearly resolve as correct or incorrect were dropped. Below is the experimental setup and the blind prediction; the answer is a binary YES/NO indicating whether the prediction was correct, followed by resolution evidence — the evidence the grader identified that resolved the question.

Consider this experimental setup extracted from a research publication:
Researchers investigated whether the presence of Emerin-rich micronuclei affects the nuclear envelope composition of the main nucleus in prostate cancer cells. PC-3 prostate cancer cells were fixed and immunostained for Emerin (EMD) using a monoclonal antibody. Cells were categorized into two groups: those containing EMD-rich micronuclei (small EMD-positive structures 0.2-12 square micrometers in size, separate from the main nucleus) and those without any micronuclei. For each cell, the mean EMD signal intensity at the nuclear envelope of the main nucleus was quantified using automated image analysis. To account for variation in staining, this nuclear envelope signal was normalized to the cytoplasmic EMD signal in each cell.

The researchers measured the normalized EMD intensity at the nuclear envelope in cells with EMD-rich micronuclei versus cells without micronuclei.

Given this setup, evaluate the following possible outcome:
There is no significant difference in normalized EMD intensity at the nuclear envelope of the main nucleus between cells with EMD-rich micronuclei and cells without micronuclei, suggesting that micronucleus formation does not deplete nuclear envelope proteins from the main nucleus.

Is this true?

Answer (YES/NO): NO